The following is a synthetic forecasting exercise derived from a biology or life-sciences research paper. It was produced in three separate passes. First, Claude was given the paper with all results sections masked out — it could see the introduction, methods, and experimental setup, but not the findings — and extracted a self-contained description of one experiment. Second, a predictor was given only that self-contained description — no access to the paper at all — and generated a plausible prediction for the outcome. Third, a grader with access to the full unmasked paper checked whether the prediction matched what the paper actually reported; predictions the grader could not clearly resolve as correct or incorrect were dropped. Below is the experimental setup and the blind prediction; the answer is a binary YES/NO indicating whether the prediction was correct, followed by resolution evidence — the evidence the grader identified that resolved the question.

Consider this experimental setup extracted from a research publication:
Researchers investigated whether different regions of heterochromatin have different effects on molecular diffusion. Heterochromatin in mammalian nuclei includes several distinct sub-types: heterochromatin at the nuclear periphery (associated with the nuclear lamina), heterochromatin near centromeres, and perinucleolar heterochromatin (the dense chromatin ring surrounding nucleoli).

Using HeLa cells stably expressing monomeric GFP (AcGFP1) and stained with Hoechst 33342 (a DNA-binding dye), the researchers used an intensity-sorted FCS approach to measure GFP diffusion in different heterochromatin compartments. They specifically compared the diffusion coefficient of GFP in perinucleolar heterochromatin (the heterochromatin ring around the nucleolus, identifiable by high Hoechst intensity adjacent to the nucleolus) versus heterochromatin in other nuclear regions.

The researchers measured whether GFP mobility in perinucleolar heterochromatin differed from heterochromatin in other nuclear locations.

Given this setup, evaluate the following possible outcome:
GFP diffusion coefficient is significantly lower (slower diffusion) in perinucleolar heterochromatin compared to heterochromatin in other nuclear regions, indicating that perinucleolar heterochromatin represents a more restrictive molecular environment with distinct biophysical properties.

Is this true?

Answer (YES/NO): YES